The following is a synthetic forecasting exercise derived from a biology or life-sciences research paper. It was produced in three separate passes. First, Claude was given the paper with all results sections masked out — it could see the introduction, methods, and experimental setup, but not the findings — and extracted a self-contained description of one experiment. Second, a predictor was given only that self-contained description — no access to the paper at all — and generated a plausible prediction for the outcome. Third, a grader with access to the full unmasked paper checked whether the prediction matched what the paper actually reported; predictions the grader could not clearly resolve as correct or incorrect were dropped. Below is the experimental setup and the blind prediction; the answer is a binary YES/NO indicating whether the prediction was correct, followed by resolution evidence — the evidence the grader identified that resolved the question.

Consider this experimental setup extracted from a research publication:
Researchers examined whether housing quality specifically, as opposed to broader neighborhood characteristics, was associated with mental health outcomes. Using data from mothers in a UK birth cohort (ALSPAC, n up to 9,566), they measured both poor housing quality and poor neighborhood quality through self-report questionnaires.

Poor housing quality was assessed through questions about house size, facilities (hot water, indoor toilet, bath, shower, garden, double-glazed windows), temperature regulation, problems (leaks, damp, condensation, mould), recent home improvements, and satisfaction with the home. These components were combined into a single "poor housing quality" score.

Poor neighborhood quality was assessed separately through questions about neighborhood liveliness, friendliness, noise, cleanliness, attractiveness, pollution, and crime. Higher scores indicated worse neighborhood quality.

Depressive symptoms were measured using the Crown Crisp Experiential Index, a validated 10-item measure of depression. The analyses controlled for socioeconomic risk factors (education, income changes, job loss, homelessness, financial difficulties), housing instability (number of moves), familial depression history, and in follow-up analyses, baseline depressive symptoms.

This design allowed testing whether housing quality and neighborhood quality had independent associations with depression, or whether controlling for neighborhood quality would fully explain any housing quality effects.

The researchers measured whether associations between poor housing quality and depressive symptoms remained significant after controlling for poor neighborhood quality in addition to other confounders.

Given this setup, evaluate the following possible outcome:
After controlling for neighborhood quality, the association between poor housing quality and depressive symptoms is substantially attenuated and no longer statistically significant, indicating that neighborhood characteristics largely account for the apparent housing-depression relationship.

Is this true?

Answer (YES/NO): NO